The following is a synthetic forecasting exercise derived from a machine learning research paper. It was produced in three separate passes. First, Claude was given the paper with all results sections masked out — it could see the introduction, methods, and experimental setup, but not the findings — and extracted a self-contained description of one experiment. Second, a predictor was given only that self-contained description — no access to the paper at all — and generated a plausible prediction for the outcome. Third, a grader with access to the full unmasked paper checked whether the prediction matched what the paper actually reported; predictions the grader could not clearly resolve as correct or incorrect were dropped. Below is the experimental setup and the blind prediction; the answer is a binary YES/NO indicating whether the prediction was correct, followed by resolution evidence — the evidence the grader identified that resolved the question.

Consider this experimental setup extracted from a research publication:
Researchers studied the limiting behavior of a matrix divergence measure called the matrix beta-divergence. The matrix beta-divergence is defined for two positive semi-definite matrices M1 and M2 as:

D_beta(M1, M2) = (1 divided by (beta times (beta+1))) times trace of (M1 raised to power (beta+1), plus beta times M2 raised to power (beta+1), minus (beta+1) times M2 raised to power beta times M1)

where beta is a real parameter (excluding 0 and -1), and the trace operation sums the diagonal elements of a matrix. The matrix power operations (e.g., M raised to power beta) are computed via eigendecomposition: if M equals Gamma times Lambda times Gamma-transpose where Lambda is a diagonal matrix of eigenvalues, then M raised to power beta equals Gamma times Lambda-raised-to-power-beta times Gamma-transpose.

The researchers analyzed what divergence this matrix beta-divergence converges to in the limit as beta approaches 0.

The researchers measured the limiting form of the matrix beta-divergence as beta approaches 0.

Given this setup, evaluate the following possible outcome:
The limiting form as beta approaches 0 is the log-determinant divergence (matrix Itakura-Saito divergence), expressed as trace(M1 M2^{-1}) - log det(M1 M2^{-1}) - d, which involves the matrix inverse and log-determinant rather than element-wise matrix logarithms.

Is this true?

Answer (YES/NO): NO